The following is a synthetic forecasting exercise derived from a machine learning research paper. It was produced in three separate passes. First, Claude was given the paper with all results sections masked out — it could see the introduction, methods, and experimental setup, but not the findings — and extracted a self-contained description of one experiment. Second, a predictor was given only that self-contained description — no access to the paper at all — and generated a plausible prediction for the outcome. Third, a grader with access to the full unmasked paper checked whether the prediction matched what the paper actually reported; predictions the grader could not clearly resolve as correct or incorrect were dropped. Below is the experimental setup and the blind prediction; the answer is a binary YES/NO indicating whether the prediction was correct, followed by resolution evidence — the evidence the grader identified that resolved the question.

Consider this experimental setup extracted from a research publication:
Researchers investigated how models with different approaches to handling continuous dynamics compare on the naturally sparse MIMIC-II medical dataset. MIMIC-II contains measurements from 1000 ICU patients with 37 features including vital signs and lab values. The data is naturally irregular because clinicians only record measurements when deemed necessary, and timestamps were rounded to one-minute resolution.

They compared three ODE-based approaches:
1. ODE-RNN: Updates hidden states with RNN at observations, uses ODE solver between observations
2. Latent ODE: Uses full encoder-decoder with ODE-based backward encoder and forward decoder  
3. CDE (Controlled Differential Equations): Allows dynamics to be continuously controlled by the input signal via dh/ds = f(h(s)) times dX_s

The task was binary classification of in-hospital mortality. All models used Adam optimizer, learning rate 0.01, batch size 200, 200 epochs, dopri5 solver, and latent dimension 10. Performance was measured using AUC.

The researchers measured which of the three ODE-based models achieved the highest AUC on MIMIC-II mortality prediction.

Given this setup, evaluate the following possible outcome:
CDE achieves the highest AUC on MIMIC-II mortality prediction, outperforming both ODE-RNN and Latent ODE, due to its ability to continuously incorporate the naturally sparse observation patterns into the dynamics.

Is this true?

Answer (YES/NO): NO